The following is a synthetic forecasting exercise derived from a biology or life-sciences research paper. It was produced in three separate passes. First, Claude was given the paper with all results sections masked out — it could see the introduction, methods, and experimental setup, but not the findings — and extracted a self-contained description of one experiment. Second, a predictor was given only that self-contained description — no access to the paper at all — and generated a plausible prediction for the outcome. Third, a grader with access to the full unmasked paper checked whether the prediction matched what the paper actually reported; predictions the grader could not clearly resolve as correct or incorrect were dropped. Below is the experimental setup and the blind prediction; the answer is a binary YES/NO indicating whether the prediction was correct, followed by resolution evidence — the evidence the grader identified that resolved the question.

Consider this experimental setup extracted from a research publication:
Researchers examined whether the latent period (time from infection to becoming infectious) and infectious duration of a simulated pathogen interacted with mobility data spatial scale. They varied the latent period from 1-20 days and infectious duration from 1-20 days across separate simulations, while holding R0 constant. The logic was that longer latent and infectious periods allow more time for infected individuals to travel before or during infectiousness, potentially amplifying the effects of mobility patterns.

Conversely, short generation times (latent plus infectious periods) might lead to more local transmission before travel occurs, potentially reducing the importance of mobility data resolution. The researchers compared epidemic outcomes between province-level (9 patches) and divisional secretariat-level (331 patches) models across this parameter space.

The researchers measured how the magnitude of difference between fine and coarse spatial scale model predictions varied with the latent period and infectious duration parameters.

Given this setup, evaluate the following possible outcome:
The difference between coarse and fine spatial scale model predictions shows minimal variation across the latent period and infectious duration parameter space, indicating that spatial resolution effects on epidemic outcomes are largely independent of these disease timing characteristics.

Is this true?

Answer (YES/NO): NO